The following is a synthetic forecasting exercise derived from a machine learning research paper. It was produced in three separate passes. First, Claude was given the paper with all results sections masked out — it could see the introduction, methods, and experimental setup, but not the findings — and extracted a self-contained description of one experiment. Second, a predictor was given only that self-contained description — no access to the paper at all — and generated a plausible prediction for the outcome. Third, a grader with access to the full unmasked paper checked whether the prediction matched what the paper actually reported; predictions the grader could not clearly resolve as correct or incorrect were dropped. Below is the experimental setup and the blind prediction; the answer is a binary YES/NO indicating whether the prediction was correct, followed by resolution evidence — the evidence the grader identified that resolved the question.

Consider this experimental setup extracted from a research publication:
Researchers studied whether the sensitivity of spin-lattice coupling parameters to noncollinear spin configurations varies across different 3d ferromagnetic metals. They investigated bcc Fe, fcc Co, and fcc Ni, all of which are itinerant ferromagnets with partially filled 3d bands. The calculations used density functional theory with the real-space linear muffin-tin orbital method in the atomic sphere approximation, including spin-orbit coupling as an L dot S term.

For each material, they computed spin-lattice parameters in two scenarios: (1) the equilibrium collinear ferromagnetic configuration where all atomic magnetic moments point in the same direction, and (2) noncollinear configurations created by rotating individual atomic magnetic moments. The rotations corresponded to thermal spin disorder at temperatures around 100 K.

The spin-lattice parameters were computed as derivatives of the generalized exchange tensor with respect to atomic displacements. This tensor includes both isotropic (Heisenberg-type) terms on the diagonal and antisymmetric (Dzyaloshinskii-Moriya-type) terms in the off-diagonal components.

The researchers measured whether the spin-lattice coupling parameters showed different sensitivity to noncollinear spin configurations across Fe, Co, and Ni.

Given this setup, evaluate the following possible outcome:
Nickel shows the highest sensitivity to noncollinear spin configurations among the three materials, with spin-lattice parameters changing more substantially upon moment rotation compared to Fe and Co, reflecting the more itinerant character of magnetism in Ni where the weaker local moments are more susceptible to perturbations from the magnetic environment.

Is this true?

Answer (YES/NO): NO